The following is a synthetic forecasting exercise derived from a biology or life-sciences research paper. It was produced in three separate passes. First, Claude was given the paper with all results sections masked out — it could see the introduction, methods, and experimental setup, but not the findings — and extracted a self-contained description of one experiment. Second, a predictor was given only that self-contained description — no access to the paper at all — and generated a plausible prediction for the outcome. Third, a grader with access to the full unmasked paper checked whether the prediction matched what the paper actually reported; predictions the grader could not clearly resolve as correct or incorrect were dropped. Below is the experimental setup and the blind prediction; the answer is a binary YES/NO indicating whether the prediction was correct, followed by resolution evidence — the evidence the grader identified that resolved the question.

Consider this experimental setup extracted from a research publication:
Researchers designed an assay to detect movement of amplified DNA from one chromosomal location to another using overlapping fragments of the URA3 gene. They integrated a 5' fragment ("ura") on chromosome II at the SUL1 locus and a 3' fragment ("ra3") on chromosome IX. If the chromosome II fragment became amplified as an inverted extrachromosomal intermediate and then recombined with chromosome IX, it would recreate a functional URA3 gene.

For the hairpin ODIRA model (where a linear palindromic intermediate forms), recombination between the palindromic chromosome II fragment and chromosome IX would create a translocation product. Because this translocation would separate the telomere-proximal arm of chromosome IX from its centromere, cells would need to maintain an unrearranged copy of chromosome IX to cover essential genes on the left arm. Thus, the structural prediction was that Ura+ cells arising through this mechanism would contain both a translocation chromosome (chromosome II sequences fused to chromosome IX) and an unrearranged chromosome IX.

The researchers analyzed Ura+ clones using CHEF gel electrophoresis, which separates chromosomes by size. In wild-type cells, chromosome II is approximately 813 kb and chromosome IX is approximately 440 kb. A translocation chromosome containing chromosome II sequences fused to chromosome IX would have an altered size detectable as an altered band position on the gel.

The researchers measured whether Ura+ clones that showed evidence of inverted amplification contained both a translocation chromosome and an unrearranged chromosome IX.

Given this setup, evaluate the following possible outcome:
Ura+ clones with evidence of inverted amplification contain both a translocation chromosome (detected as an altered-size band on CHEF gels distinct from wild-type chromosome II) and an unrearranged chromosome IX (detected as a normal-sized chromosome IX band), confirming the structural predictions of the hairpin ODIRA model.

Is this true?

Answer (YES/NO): YES